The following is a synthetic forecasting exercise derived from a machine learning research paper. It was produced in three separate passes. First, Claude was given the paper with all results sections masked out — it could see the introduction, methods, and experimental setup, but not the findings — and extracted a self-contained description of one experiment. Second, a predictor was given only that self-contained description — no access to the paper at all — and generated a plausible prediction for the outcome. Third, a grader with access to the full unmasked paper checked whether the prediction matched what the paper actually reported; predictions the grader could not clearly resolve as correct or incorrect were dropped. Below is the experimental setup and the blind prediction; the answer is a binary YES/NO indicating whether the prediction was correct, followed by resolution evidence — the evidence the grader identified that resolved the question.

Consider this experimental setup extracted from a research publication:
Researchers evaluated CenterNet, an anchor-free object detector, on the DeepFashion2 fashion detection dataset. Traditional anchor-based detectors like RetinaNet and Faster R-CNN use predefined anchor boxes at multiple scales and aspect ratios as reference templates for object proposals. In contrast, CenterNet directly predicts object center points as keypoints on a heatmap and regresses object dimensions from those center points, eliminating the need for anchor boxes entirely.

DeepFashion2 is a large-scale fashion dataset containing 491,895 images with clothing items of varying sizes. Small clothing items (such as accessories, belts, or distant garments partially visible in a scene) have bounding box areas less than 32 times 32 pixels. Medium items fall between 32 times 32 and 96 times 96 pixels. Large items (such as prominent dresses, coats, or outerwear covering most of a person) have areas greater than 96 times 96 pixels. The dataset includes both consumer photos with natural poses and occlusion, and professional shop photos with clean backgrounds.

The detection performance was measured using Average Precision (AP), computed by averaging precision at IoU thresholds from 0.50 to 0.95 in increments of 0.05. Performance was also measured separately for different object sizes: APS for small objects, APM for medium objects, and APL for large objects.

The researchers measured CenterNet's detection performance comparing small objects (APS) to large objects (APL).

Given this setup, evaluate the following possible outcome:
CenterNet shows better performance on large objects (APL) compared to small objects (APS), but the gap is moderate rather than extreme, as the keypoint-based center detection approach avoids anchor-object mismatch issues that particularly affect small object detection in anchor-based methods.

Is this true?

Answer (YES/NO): NO